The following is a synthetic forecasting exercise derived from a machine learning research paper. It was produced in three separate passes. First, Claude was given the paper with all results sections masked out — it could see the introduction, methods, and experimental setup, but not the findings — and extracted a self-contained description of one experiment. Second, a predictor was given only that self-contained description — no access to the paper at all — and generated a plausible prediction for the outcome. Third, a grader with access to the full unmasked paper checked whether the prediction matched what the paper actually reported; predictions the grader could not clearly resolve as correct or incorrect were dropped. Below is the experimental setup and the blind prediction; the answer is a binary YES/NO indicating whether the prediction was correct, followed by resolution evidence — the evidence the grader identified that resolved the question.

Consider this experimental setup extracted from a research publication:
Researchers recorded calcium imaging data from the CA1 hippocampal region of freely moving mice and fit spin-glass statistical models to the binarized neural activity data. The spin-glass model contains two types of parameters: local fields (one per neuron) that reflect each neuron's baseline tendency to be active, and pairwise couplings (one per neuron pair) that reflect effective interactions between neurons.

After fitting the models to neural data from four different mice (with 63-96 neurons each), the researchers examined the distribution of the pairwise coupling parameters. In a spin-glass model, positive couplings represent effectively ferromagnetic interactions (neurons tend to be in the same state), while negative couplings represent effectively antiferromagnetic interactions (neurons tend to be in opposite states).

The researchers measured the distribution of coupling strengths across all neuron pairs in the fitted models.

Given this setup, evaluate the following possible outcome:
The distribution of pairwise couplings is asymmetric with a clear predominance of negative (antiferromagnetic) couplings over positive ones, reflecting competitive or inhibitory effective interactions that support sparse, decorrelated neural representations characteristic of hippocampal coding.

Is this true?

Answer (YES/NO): NO